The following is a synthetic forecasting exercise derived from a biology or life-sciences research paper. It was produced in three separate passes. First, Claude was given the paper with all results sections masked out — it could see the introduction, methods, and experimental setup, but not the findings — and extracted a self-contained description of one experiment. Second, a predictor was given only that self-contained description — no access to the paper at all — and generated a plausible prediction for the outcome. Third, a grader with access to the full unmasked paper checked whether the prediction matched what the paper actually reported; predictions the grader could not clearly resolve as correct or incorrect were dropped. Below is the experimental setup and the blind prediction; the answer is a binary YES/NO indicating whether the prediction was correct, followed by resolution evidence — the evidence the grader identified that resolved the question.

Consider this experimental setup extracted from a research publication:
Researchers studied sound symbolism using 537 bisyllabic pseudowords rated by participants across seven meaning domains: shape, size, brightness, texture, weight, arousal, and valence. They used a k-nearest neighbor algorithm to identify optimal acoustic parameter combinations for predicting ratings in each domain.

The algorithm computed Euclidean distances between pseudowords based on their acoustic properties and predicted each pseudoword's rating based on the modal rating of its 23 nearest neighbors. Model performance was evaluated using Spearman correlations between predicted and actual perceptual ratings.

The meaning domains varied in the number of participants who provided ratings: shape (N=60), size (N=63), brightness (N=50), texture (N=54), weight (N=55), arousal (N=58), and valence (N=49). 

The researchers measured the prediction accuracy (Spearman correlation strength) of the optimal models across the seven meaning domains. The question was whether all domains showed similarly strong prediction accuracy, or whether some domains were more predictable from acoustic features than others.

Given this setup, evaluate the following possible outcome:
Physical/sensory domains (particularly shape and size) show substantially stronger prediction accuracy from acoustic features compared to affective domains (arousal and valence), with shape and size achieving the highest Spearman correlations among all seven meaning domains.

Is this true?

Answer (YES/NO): NO